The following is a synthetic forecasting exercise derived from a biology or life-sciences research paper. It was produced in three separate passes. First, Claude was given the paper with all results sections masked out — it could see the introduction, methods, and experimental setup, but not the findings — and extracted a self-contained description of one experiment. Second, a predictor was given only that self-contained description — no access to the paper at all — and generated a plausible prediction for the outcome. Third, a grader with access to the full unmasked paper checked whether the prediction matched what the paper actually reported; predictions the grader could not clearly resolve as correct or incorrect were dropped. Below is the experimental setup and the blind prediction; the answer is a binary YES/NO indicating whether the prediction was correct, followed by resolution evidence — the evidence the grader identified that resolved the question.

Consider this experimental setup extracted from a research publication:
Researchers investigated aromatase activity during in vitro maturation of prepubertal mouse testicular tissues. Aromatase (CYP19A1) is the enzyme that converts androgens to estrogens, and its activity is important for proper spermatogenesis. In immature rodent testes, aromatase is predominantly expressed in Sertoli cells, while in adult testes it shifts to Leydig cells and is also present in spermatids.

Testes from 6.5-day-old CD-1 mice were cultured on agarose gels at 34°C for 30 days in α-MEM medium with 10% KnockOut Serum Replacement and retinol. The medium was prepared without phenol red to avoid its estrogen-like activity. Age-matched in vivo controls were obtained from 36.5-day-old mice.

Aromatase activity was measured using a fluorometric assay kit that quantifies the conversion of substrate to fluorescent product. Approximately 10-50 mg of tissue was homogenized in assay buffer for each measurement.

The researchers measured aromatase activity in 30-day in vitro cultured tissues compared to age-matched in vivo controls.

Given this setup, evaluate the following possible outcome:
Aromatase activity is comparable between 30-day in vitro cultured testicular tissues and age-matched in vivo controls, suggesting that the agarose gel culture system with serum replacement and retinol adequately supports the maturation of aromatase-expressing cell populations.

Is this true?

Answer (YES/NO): NO